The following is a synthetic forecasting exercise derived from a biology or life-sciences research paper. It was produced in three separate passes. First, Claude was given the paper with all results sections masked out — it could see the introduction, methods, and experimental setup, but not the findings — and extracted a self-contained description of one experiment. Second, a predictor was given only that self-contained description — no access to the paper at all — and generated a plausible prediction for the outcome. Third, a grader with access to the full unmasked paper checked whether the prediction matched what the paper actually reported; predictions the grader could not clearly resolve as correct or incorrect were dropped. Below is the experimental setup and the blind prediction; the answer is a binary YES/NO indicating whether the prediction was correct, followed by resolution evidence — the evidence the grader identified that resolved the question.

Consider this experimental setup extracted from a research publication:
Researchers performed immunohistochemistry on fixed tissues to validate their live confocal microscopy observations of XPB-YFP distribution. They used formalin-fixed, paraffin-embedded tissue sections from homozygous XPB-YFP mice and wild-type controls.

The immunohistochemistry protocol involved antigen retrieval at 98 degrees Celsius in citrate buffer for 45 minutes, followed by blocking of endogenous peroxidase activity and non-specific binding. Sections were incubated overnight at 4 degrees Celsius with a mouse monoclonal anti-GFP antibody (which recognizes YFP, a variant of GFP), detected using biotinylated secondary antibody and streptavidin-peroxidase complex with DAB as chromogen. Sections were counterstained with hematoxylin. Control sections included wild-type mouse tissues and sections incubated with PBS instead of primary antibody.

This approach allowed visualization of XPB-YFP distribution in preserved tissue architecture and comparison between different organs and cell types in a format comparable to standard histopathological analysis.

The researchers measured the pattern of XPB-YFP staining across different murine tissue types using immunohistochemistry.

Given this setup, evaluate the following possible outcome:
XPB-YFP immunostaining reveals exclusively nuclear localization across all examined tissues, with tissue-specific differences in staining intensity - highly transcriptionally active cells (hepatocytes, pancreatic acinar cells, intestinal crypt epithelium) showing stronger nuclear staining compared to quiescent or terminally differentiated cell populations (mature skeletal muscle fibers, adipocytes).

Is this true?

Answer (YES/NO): NO